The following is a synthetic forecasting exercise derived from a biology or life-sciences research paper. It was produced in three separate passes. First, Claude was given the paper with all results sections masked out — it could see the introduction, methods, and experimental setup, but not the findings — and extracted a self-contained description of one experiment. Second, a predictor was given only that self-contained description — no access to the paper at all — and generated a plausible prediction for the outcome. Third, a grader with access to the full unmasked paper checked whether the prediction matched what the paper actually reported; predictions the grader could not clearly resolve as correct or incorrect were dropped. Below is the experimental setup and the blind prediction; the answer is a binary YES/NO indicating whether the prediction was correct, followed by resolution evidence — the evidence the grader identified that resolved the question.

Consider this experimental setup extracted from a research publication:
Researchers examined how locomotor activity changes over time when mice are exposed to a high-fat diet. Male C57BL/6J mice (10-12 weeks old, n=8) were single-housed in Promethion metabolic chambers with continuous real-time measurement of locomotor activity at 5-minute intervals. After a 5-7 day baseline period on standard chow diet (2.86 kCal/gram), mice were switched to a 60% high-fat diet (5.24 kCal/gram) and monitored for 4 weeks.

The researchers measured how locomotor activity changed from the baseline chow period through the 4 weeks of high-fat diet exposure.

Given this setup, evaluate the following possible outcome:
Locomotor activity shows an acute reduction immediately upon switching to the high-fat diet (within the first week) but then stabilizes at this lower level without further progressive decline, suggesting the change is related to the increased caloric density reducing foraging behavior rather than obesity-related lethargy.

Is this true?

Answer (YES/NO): YES